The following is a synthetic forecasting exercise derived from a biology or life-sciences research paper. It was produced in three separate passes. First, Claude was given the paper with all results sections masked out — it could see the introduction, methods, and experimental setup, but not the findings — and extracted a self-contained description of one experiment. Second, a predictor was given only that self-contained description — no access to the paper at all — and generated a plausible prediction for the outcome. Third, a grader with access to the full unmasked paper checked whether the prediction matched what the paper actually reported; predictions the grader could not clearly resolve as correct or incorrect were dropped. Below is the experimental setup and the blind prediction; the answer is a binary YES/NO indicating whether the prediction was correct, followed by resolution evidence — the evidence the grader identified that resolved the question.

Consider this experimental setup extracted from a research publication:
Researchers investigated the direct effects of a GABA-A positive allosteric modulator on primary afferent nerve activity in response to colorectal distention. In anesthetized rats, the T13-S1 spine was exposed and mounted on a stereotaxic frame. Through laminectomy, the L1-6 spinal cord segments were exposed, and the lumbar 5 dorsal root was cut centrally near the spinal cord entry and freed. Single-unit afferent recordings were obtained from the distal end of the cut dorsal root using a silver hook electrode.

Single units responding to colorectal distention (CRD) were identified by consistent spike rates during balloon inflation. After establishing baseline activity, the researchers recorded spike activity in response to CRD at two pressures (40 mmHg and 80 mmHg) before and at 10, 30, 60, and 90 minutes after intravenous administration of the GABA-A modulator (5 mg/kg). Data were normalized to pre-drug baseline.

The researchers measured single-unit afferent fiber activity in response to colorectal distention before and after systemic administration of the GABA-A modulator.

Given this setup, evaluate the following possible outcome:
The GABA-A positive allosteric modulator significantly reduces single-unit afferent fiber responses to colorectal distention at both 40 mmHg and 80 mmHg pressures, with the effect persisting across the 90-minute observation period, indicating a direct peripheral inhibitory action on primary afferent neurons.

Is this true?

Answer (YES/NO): YES